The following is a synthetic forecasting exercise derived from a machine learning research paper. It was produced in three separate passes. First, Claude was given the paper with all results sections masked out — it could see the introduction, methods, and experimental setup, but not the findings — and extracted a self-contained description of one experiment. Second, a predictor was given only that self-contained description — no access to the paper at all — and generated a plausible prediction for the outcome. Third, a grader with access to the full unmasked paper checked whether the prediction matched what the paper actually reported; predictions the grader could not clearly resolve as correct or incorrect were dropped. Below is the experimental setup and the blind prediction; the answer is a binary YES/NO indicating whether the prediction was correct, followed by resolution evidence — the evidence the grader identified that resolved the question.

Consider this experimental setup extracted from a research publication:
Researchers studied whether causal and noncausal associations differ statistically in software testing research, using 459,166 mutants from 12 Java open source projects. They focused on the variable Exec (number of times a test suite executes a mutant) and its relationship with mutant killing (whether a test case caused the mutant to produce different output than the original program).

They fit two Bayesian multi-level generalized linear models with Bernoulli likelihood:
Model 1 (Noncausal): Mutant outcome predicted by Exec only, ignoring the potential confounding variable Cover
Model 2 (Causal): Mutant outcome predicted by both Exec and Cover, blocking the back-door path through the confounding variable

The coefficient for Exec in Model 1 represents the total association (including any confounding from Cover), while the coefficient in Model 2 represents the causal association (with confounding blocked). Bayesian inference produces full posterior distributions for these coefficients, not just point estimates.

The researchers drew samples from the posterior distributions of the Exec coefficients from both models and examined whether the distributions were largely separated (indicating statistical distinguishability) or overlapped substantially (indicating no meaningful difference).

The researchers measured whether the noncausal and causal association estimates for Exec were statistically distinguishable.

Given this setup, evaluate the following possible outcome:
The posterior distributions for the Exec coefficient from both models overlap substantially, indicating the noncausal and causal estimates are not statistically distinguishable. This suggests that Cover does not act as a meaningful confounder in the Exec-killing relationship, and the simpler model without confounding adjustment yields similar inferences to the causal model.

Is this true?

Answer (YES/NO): NO